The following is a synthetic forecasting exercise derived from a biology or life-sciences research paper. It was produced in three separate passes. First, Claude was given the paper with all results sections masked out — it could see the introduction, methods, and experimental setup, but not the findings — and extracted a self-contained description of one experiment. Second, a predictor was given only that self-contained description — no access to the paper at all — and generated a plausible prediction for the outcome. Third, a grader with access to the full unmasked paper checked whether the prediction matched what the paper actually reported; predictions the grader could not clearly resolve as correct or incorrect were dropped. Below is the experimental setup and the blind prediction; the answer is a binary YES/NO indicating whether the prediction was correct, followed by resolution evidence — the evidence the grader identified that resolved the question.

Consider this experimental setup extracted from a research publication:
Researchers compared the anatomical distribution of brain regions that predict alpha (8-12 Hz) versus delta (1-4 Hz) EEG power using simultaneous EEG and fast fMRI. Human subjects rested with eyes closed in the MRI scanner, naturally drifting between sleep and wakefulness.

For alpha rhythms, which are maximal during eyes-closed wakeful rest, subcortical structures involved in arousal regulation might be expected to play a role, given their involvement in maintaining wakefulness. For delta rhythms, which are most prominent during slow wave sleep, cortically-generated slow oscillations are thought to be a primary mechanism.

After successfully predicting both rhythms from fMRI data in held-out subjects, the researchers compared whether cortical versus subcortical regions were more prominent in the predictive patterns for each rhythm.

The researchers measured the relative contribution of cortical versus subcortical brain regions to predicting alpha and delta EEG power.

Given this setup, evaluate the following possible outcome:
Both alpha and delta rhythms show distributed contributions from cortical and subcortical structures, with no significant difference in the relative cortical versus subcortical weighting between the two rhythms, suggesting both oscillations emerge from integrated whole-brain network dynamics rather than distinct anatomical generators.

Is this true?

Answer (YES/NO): NO